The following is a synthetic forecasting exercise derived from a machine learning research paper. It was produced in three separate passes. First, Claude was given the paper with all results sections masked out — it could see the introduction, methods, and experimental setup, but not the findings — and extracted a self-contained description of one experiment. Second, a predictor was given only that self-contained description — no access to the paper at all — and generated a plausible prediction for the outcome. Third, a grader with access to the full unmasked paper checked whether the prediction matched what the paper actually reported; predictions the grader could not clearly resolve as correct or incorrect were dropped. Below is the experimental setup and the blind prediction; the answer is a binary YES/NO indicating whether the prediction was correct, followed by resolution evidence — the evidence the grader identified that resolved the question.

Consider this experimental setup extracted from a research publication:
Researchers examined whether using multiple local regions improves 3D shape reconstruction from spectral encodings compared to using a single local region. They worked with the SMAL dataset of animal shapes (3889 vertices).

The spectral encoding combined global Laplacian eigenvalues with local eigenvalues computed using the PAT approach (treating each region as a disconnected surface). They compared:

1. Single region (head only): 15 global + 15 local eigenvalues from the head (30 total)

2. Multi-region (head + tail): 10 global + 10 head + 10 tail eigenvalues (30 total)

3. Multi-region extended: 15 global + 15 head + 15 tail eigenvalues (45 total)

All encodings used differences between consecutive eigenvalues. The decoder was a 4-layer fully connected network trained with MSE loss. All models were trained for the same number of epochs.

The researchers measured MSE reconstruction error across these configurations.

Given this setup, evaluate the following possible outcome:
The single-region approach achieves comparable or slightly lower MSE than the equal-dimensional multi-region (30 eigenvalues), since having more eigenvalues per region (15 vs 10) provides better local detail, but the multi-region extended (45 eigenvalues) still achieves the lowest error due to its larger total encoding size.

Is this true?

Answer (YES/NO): NO